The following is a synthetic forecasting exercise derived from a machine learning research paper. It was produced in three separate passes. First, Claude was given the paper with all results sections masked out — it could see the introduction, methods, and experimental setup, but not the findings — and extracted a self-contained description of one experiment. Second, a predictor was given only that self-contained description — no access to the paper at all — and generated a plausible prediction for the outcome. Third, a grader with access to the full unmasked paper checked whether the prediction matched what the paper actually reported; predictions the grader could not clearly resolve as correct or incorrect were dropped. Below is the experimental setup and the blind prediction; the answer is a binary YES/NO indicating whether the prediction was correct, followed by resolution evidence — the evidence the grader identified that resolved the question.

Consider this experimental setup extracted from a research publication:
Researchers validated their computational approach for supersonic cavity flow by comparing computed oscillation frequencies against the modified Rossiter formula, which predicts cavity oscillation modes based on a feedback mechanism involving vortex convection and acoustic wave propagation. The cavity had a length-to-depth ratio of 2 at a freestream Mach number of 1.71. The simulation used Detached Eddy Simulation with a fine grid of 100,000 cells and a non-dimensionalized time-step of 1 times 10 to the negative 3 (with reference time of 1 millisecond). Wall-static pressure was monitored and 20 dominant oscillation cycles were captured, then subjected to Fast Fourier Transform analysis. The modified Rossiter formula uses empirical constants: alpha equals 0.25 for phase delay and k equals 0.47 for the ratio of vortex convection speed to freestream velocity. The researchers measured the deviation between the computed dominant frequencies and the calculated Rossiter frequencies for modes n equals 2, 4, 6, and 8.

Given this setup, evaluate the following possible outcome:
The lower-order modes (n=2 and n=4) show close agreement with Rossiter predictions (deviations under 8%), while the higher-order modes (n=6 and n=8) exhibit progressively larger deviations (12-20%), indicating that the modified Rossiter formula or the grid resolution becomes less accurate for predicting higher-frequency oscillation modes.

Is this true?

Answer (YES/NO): NO